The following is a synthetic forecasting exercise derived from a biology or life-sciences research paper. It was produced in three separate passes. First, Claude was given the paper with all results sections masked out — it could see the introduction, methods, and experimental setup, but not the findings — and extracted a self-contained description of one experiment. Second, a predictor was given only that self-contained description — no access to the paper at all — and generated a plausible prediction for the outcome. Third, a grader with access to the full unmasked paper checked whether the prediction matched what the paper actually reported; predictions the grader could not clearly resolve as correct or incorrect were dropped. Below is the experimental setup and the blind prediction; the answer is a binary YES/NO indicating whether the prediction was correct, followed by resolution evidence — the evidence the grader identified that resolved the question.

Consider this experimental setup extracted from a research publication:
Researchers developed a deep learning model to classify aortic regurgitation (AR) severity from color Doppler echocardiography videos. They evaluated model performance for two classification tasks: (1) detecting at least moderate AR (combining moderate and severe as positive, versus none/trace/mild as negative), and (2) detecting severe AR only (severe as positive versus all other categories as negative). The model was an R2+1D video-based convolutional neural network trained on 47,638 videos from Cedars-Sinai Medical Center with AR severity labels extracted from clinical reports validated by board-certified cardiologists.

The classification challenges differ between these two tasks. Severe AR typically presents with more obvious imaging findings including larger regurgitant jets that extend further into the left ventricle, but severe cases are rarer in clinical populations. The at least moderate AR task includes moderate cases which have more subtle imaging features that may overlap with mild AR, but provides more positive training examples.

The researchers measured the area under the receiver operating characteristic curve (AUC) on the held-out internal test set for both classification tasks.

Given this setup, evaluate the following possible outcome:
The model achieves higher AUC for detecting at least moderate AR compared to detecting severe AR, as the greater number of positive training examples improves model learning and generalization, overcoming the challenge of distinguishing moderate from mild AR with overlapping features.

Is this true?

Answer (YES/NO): NO